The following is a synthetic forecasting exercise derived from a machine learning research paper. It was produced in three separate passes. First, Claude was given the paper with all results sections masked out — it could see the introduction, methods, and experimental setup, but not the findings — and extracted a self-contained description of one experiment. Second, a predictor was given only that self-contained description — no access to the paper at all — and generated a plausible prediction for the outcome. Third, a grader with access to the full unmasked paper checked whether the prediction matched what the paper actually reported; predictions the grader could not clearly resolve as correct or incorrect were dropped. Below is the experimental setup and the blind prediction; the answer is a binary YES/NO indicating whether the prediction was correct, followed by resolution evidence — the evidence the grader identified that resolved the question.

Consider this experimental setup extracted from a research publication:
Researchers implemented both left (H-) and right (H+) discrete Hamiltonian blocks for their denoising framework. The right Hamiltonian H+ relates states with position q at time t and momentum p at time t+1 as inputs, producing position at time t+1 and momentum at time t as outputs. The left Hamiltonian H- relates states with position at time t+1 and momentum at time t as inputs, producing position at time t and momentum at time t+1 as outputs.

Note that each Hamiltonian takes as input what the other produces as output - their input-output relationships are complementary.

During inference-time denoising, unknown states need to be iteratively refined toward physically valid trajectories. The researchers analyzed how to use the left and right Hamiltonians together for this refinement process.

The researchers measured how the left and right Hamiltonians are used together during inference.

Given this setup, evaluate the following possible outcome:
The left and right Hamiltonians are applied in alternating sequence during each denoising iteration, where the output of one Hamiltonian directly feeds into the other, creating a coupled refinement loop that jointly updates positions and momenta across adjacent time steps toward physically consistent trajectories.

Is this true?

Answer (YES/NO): YES